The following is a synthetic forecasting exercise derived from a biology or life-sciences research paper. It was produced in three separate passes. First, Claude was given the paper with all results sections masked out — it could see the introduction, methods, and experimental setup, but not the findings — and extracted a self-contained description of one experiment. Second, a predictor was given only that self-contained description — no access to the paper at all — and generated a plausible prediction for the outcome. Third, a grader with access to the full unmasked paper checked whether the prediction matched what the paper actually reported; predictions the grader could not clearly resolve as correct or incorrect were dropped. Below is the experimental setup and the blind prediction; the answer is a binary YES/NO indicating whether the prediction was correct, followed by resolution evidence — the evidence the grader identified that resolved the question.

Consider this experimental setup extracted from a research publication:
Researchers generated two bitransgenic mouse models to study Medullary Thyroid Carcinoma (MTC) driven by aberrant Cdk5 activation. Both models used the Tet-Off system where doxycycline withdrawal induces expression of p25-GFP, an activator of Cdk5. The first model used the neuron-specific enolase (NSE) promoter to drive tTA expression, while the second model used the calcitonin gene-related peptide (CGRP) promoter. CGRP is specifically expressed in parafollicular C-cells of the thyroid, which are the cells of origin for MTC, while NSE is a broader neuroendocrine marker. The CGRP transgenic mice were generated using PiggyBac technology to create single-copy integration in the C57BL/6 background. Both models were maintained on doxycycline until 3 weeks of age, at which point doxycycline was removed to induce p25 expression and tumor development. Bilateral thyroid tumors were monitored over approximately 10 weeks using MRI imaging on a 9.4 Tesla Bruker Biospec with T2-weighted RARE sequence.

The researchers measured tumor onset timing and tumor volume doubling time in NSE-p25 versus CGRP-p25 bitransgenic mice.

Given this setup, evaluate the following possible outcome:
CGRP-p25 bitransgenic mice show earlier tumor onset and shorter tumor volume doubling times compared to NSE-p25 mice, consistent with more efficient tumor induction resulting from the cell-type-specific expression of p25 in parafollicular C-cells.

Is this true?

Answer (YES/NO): YES